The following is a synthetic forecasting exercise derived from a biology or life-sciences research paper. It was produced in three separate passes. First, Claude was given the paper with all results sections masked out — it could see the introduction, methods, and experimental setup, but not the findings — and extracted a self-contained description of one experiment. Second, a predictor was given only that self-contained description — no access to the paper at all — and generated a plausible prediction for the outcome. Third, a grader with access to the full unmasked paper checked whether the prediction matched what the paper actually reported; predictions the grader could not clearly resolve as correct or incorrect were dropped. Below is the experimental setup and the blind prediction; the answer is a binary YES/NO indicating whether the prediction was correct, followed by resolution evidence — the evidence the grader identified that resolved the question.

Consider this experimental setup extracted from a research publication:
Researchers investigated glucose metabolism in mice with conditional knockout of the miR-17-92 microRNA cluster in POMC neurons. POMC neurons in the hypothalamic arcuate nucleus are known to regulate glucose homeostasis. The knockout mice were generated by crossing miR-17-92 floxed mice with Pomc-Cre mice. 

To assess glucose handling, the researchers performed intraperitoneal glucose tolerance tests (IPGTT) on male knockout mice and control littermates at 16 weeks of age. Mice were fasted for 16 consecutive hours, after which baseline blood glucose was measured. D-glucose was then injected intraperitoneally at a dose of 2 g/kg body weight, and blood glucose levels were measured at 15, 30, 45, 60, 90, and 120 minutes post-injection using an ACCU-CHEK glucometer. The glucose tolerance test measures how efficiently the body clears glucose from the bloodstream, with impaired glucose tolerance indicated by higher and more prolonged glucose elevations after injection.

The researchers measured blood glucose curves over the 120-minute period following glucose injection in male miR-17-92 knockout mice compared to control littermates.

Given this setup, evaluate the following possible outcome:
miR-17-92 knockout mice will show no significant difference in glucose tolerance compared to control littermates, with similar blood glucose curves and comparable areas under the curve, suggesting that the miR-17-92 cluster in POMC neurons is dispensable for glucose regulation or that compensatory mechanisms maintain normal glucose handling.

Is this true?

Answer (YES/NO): YES